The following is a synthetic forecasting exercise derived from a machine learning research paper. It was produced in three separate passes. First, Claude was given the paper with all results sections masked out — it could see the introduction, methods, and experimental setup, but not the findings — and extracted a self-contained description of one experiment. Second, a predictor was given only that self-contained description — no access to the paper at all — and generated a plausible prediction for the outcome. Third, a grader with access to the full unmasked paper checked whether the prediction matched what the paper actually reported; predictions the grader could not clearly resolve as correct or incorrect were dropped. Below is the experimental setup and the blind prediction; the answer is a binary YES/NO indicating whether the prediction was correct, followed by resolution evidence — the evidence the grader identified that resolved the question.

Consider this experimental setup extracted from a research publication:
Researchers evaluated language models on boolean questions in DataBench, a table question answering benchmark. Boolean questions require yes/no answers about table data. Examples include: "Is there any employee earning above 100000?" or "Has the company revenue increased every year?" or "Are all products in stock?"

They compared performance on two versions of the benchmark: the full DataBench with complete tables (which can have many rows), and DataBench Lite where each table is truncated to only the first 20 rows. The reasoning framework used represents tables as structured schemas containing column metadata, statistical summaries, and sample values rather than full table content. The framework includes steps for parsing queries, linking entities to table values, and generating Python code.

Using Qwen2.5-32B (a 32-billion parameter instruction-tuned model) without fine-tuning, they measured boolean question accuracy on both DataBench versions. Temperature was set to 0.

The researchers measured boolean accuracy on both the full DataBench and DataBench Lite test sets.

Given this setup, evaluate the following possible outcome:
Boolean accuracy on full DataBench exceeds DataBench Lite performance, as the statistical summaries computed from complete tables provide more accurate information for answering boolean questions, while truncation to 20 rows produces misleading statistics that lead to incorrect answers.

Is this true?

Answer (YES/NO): NO